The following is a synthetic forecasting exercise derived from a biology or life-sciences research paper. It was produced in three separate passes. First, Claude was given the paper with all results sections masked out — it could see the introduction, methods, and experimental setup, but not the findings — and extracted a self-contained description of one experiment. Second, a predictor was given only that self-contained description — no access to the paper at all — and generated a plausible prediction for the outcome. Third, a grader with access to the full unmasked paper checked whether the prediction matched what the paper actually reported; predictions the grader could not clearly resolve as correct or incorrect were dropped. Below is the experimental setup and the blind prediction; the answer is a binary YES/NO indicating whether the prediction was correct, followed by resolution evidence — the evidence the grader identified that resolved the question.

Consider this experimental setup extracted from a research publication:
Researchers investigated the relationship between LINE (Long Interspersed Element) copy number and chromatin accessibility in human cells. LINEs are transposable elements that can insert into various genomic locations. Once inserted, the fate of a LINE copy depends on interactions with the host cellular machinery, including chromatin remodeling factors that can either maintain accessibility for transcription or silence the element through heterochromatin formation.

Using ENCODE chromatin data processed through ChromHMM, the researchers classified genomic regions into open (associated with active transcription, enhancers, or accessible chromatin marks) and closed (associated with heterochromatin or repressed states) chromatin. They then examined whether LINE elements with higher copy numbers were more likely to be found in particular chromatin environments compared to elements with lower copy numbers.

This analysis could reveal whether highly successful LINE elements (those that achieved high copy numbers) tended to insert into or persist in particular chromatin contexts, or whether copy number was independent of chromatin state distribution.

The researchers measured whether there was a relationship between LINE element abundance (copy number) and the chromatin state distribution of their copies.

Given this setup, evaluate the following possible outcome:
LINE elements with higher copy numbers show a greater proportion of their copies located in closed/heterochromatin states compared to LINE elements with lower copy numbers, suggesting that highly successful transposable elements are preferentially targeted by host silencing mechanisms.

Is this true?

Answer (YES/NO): NO